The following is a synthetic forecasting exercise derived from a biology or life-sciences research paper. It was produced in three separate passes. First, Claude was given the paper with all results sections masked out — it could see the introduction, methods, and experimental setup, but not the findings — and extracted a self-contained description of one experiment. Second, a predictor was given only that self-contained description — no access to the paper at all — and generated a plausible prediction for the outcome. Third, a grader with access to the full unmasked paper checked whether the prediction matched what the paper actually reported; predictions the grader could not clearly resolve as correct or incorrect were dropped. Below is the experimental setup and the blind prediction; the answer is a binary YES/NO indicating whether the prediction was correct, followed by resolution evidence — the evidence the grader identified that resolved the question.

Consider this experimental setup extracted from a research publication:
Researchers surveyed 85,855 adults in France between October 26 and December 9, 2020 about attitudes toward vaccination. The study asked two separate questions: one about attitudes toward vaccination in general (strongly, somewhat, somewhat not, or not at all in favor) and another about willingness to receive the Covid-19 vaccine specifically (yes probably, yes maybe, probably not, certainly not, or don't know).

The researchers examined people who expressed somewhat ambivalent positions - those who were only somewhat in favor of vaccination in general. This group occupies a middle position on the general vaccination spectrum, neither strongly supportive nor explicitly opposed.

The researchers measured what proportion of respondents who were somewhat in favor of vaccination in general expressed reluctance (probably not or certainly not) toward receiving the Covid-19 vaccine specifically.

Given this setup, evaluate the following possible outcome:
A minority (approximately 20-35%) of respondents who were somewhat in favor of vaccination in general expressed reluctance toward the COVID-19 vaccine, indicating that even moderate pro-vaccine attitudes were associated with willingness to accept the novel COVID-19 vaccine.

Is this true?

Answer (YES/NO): NO